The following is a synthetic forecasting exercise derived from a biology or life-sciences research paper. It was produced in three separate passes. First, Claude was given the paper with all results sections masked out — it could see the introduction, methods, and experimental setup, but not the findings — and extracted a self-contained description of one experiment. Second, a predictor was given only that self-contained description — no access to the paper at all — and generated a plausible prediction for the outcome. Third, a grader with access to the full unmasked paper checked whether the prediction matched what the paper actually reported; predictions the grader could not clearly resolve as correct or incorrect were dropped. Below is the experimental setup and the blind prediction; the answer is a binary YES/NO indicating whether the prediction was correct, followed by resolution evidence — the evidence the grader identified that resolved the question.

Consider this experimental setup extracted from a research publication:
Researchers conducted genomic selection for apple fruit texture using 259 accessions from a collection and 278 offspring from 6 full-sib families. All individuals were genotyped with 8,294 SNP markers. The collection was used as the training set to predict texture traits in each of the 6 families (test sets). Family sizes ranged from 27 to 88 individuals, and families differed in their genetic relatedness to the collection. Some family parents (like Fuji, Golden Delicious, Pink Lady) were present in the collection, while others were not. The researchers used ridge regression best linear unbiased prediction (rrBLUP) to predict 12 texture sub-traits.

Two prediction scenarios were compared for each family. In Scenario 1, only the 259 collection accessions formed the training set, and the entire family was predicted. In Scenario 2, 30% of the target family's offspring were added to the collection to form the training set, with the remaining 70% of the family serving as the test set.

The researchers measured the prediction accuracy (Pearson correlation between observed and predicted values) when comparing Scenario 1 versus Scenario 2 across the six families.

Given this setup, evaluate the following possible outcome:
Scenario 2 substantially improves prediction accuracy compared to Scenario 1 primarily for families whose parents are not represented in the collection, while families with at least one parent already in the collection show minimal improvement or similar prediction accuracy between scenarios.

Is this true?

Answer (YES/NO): NO